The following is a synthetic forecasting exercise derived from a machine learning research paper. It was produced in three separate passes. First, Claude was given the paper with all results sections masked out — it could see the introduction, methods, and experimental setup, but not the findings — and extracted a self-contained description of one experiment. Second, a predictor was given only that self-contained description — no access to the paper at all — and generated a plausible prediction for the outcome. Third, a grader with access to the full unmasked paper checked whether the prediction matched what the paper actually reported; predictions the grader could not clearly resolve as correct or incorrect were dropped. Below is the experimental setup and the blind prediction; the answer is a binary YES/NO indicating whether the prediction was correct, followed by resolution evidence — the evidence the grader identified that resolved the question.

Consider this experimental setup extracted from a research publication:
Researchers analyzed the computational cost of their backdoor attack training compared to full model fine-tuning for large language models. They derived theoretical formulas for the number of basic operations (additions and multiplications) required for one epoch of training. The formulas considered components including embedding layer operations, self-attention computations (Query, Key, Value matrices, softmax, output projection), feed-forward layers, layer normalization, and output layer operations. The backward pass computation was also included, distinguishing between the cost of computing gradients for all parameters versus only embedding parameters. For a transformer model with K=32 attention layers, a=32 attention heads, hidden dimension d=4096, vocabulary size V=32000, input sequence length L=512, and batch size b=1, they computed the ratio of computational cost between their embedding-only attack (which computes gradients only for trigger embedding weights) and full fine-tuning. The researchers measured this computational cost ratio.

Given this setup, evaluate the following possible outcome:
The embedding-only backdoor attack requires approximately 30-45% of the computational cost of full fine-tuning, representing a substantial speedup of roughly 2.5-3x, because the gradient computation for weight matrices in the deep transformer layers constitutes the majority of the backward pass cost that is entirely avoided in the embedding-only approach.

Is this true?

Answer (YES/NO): NO